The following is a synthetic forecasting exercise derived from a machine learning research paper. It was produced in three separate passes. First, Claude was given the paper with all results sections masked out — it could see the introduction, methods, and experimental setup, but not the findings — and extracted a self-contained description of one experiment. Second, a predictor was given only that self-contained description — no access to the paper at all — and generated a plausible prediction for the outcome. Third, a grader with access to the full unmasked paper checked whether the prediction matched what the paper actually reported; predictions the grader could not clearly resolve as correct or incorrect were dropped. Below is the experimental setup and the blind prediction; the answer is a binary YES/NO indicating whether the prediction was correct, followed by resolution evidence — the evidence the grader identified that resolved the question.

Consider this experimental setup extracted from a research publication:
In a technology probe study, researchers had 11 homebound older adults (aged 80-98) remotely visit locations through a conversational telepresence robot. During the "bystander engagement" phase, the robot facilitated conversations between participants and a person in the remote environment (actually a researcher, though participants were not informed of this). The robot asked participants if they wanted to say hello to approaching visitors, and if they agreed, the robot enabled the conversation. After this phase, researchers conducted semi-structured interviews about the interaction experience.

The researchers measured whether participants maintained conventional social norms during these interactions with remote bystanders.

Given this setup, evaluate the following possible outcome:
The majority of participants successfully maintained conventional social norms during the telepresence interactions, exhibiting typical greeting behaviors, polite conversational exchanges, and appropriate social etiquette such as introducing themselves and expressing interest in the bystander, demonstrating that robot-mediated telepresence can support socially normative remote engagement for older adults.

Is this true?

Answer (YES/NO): NO